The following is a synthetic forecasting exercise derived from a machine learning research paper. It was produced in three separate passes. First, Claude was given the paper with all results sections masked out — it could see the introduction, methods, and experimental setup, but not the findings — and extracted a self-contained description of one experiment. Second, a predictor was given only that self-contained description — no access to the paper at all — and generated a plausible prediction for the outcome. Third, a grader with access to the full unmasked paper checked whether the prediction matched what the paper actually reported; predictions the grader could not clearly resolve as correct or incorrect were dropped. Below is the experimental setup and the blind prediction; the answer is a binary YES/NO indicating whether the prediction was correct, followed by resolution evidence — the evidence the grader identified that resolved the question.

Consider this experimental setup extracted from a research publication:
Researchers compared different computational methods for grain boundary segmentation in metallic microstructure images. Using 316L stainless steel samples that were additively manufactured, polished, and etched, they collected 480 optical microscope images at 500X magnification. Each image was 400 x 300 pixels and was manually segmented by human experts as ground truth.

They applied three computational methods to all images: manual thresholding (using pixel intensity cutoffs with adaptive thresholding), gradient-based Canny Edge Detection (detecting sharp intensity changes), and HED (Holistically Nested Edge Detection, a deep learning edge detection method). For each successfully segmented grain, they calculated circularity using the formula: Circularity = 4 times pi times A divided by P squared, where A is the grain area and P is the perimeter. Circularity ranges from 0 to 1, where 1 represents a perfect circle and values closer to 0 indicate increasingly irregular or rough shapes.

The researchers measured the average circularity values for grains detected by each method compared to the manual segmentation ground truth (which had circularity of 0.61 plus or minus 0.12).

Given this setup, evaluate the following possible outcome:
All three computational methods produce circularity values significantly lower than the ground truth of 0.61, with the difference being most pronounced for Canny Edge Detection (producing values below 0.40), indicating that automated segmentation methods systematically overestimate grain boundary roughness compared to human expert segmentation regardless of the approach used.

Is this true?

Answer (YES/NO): NO